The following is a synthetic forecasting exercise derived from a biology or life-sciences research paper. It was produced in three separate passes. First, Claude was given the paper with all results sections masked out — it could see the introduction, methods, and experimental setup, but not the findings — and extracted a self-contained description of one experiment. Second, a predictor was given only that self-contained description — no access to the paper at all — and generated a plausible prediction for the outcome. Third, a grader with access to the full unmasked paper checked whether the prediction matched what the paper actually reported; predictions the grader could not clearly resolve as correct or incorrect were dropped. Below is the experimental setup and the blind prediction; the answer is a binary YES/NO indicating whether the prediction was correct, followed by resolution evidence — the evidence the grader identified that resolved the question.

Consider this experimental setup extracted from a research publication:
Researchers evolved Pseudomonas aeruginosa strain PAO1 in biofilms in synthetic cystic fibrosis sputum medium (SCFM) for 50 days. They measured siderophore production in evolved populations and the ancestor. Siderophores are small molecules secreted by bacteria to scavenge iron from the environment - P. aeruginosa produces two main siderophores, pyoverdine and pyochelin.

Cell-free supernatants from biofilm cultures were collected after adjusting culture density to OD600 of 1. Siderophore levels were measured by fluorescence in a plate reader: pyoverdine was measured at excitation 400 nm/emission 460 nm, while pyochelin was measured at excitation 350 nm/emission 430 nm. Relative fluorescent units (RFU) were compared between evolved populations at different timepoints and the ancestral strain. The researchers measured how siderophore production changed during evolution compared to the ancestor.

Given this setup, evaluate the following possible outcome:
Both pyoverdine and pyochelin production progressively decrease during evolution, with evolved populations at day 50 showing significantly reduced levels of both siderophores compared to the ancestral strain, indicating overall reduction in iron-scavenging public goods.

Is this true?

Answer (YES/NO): NO